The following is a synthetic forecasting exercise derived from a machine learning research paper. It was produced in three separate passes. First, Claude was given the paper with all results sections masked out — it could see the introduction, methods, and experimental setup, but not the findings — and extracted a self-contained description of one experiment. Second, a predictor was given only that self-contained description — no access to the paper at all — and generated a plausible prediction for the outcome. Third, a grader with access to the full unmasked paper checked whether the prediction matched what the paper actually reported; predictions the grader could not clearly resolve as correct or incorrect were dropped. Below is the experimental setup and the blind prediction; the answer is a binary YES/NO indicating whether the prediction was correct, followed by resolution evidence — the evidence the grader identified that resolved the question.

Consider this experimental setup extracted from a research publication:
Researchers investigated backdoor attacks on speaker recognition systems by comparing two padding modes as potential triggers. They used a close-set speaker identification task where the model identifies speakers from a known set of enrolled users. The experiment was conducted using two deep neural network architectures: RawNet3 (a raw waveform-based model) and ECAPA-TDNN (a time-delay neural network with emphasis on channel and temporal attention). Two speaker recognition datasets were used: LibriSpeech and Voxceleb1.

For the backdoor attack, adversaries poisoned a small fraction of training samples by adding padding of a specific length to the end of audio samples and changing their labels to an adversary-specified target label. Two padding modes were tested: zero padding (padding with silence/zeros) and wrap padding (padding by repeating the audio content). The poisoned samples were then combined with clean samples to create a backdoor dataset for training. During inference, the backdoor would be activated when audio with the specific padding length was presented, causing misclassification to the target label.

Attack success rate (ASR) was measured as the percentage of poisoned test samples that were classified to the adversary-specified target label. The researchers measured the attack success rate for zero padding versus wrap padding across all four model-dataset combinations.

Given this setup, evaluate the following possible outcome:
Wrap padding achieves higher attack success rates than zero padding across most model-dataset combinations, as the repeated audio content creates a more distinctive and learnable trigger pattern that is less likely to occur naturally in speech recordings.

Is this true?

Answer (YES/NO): NO